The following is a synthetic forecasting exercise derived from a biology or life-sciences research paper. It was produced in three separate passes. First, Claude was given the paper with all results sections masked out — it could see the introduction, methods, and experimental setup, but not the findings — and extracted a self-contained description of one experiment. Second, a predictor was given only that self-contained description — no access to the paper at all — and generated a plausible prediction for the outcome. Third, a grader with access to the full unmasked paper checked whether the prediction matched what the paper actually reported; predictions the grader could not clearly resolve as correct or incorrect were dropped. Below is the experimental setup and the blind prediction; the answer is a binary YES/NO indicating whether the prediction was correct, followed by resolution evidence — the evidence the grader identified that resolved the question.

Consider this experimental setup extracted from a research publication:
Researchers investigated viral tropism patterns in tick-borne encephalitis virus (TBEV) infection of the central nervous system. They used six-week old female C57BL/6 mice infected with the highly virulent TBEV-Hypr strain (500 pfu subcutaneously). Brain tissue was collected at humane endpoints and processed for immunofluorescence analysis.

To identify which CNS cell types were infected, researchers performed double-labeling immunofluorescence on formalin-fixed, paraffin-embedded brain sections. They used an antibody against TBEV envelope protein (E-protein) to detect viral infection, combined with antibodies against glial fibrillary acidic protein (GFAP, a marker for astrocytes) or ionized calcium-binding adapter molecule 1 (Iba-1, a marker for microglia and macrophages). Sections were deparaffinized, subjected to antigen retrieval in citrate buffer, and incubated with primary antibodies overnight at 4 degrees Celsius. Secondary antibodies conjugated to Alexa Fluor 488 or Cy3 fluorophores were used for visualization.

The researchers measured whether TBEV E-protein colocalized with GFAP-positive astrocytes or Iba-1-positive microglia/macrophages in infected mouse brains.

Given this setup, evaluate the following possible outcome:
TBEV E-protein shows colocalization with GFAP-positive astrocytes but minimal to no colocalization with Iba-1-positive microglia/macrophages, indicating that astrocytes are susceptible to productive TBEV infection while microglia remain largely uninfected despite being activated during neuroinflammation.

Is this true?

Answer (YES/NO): NO